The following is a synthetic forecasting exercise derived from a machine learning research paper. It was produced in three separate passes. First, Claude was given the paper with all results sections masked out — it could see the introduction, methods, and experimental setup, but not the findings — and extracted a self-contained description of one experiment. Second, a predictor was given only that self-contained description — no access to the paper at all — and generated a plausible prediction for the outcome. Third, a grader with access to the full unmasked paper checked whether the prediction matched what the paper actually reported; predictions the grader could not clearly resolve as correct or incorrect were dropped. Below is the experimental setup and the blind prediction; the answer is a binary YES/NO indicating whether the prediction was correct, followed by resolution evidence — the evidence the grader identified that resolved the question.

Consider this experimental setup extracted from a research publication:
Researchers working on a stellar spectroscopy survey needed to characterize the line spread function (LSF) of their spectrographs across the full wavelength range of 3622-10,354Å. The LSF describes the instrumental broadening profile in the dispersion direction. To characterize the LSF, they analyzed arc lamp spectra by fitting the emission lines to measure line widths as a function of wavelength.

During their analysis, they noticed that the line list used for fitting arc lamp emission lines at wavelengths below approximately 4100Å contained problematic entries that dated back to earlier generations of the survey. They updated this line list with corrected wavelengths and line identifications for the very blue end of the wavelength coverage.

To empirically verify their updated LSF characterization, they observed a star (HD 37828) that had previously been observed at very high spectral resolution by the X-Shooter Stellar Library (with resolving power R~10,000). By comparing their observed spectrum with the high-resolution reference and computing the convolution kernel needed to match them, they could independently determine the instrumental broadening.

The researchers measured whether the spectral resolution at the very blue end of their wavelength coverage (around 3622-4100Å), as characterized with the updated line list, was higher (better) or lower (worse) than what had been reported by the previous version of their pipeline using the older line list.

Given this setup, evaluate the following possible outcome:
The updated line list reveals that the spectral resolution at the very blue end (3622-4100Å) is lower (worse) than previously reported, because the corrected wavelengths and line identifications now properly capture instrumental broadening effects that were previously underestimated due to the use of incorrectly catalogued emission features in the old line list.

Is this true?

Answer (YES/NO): NO